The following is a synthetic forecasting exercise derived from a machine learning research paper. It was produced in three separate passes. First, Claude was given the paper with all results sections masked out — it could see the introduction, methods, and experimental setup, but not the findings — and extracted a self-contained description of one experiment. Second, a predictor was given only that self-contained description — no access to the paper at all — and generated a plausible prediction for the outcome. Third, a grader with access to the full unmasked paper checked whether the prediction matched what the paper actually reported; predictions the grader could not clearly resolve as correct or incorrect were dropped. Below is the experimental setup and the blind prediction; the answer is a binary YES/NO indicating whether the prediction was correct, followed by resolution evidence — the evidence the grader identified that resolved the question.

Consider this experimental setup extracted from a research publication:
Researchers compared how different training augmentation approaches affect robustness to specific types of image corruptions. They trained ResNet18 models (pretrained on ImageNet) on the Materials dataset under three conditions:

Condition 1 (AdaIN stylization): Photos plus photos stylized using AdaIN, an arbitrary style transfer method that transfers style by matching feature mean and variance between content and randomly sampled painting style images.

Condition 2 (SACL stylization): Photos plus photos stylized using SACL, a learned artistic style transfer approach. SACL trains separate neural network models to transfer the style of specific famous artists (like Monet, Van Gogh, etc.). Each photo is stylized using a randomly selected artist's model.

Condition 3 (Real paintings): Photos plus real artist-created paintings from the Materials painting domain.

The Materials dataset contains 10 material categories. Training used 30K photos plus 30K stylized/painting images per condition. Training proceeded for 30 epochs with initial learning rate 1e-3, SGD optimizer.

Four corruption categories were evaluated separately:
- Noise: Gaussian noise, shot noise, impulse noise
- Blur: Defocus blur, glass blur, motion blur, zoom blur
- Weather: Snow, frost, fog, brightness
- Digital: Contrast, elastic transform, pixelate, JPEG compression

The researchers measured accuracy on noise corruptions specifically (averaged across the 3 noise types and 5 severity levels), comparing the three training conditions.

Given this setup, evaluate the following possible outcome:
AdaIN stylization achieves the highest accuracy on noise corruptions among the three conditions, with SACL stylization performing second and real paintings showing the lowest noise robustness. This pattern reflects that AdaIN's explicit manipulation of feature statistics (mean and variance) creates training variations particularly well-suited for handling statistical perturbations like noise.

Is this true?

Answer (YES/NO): NO